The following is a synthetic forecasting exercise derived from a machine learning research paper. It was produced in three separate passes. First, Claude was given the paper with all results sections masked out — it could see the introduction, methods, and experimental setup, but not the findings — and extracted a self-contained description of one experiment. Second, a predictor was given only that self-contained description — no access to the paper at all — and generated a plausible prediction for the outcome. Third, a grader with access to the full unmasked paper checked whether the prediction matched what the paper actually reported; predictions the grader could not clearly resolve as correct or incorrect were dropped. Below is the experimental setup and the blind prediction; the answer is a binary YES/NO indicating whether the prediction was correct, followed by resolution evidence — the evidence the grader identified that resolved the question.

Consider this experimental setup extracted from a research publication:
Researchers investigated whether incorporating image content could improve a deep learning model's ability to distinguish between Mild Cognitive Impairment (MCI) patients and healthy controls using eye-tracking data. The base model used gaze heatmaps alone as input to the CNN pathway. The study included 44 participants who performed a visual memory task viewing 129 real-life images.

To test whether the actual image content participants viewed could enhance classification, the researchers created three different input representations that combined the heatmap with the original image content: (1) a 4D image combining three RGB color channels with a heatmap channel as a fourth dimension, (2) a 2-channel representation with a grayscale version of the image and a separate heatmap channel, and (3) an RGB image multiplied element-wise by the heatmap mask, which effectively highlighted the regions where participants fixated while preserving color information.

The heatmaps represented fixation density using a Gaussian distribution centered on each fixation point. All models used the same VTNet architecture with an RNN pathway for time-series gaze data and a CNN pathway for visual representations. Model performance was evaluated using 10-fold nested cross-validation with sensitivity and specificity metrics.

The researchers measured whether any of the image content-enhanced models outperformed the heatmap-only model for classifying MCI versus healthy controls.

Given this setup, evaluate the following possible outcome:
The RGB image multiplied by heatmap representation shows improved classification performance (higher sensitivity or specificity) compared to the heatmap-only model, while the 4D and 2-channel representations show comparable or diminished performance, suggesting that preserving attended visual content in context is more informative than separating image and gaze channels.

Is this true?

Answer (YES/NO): NO